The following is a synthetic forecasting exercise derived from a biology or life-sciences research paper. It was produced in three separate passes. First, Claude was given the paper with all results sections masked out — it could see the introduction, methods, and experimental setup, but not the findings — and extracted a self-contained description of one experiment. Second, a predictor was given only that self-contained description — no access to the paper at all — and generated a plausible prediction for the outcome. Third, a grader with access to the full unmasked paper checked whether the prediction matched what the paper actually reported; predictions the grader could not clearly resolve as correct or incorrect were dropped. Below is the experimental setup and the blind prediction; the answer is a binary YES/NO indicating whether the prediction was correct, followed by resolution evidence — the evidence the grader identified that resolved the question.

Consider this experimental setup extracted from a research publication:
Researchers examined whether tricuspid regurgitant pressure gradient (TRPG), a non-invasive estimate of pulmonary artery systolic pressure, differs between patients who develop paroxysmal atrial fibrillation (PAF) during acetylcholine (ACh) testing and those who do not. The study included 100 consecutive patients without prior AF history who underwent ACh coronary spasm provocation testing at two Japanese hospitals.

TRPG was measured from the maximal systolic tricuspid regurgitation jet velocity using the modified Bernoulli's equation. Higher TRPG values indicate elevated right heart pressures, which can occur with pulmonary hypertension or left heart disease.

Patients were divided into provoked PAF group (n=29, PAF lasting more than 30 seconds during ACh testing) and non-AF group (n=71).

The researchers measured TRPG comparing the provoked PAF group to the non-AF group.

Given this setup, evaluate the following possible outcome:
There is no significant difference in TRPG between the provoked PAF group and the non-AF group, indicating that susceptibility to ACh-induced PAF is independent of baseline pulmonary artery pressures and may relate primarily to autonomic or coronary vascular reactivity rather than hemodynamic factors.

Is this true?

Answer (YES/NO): NO